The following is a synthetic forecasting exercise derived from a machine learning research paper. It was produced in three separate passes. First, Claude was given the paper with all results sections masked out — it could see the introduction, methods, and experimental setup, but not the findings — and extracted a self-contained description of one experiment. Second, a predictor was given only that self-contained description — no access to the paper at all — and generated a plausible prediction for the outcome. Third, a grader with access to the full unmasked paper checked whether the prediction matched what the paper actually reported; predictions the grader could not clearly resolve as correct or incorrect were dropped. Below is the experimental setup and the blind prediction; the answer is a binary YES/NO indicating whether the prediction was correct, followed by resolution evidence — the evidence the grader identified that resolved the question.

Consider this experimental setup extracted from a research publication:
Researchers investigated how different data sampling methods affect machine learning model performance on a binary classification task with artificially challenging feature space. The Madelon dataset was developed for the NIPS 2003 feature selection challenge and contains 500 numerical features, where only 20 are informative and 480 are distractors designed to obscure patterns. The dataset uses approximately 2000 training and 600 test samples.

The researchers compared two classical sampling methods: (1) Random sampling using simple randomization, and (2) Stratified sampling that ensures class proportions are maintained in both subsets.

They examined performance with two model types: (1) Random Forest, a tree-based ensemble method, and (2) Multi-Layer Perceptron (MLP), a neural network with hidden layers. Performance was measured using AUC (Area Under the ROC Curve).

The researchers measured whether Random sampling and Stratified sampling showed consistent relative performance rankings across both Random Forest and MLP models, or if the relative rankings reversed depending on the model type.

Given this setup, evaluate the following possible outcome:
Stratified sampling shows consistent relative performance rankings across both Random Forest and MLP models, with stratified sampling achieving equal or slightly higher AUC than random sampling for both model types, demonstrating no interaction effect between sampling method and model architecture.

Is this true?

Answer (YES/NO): NO